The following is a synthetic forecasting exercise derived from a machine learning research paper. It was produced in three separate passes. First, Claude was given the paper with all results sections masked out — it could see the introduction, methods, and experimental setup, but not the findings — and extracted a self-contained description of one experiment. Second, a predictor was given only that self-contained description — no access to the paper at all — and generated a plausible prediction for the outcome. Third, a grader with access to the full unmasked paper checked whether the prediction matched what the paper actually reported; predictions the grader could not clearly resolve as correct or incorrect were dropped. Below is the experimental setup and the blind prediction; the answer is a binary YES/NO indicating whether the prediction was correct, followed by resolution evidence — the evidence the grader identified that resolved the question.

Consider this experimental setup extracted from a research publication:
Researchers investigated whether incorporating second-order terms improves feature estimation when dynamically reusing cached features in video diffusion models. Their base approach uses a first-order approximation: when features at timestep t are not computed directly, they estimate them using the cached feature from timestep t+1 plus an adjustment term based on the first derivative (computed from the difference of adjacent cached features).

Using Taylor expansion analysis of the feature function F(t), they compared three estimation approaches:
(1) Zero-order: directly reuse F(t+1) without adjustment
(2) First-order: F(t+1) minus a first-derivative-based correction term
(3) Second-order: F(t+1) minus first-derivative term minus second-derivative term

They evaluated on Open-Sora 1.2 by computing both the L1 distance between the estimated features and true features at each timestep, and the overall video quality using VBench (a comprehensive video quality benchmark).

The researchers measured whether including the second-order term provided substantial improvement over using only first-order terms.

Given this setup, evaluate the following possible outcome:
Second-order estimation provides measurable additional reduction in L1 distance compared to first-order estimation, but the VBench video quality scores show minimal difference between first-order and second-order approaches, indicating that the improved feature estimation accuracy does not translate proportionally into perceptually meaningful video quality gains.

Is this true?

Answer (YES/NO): NO